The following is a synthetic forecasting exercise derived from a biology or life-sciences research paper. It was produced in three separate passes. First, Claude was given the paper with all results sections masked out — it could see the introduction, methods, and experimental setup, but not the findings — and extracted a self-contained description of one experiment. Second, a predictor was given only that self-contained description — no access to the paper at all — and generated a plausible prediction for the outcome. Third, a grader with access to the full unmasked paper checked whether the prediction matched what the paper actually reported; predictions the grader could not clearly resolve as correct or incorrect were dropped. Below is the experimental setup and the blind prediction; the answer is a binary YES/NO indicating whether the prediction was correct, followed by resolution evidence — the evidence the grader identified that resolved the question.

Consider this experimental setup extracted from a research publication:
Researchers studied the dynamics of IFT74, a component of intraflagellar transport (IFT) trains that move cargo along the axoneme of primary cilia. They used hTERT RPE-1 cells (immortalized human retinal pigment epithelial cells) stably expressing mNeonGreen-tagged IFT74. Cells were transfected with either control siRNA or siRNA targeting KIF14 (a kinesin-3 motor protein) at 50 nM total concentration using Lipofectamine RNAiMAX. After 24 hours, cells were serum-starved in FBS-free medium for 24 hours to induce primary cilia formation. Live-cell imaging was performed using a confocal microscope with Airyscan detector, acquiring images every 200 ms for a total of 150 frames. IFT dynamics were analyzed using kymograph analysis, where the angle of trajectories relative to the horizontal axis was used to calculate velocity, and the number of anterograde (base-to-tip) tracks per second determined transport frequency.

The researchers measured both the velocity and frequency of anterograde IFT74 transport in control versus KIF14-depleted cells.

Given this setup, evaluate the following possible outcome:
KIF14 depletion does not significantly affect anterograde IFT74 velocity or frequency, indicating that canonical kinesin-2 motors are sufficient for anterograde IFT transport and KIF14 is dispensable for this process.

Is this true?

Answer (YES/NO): NO